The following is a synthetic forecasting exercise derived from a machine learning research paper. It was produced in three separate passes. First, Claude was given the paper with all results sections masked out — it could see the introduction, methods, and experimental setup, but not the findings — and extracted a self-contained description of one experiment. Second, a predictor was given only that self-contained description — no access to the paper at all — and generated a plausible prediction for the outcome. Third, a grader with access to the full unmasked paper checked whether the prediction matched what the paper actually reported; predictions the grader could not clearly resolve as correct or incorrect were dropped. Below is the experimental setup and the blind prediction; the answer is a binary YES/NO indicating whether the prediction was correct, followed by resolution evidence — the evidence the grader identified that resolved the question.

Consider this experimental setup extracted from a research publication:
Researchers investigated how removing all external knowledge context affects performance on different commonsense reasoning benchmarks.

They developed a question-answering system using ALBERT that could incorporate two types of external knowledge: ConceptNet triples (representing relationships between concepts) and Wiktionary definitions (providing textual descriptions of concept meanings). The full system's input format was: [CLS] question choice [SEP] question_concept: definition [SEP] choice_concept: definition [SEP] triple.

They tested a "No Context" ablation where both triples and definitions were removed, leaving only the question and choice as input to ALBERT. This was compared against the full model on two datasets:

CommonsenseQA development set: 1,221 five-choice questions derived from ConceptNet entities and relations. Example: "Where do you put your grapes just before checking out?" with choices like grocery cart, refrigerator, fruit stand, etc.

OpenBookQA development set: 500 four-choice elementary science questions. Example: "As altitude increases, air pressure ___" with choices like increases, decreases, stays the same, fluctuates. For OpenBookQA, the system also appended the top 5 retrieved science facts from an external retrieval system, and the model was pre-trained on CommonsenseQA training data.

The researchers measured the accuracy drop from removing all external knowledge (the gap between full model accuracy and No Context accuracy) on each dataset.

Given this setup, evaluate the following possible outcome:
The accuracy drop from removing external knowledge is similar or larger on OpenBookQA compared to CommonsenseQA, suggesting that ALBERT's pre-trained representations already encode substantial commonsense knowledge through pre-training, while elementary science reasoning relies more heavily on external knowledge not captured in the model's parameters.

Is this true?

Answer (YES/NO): NO